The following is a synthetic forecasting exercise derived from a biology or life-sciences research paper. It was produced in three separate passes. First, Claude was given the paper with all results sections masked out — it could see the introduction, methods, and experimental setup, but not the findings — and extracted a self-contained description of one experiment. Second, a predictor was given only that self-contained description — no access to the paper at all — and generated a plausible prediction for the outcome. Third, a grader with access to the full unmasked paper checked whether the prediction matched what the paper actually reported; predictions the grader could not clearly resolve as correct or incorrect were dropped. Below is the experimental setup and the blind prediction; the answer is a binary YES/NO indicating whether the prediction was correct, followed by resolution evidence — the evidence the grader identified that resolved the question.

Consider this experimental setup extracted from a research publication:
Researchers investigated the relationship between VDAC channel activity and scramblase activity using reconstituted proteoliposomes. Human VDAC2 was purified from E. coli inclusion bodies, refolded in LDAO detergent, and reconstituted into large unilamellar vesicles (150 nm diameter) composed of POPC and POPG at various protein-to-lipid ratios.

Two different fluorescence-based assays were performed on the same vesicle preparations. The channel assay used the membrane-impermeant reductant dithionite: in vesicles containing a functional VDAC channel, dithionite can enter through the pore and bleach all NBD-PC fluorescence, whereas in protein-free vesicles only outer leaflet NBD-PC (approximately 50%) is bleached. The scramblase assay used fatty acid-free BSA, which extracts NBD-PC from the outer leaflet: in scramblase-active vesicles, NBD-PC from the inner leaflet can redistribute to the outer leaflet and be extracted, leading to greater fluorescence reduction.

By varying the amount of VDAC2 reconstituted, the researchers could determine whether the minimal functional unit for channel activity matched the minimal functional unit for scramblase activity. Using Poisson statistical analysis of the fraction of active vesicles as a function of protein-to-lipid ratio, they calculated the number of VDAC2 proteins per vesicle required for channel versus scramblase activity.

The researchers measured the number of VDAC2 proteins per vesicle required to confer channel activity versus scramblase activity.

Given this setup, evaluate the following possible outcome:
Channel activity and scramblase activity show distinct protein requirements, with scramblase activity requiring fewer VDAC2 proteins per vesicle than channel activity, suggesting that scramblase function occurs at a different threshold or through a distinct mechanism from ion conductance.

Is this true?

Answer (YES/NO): NO